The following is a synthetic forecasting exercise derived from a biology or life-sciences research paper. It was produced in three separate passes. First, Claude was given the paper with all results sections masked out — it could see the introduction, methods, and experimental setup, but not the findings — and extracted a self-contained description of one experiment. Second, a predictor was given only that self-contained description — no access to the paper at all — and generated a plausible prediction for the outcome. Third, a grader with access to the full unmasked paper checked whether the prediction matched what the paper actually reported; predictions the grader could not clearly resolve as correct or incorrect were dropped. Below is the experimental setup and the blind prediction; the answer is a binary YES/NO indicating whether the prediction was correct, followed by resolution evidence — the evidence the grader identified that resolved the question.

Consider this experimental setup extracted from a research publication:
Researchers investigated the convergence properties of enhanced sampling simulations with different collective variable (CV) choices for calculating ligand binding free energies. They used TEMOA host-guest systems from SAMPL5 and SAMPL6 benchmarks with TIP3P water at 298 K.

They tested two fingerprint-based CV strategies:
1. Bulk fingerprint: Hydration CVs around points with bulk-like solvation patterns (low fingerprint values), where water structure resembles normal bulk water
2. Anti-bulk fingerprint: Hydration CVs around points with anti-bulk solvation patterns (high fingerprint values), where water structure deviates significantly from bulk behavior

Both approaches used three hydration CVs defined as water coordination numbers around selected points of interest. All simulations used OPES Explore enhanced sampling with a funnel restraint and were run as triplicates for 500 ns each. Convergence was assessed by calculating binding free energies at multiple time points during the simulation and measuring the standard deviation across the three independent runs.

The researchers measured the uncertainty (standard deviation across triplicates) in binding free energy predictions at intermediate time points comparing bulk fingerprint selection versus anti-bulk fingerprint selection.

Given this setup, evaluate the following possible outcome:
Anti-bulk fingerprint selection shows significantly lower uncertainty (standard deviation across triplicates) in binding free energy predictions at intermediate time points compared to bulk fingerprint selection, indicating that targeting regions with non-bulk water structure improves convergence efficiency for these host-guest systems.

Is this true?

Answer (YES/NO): YES